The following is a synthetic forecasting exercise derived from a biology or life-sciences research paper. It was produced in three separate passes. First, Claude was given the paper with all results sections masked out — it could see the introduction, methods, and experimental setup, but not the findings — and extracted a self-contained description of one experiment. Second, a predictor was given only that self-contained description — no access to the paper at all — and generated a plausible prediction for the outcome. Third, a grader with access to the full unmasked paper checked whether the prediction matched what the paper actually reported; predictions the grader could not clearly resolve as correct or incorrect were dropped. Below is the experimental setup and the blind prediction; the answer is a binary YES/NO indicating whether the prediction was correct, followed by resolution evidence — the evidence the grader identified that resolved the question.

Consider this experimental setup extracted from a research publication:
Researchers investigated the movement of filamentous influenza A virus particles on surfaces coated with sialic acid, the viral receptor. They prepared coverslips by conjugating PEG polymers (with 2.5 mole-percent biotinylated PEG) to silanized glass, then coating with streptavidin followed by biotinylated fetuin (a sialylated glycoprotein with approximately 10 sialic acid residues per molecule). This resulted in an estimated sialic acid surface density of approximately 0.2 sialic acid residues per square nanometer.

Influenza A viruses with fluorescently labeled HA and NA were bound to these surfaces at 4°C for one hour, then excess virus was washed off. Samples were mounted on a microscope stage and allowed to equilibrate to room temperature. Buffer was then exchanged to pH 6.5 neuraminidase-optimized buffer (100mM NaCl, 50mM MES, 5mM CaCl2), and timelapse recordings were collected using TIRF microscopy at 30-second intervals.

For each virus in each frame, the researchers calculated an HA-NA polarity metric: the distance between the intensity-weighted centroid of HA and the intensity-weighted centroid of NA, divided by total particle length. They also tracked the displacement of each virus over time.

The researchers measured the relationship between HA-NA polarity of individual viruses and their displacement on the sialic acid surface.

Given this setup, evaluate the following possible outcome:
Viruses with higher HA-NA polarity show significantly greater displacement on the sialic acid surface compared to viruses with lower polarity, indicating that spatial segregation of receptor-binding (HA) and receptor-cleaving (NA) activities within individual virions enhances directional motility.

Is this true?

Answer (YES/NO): YES